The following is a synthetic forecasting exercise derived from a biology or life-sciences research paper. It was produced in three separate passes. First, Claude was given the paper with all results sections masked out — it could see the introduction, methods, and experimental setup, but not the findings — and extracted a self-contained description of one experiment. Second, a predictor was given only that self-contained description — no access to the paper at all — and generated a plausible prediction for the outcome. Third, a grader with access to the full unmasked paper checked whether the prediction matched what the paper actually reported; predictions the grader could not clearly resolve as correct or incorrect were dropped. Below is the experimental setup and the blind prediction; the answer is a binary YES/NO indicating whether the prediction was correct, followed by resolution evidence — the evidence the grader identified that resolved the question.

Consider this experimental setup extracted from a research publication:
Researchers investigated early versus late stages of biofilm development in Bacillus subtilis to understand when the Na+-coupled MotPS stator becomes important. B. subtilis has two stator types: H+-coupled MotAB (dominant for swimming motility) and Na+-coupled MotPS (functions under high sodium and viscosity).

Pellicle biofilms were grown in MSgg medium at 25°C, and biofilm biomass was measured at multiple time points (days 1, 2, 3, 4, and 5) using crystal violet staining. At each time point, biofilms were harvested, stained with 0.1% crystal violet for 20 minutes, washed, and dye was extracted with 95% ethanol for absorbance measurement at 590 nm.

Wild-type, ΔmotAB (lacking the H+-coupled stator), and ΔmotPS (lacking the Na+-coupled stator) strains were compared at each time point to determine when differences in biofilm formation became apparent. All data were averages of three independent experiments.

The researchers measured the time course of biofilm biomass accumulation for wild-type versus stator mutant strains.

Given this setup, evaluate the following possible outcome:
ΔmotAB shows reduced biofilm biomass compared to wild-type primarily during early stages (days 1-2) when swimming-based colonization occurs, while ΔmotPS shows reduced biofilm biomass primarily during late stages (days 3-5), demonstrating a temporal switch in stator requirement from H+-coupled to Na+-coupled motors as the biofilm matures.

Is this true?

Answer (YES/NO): NO